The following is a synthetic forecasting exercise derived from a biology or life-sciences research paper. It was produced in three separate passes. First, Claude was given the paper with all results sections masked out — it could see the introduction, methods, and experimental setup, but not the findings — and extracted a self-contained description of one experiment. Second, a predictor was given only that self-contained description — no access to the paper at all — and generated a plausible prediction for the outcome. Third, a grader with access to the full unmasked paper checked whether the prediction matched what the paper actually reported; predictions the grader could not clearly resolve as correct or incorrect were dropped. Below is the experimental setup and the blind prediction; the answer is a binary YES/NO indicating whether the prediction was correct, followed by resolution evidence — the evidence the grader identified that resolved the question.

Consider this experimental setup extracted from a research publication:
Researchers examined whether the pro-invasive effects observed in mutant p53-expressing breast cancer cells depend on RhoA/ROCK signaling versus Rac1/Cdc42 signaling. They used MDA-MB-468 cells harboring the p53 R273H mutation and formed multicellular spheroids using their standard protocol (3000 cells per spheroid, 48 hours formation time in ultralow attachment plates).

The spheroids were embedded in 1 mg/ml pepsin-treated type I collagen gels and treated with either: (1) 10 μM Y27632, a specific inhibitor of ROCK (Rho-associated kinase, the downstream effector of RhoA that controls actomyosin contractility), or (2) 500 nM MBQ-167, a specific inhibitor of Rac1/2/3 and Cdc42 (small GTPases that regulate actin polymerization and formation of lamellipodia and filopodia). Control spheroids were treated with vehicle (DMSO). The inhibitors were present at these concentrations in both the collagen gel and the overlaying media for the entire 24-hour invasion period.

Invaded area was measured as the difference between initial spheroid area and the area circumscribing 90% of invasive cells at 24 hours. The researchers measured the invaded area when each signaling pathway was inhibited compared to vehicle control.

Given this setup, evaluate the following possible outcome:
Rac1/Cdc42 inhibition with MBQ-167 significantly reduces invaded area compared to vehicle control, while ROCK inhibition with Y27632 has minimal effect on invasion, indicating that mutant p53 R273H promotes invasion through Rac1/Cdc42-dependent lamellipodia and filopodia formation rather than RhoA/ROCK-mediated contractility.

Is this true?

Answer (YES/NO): NO